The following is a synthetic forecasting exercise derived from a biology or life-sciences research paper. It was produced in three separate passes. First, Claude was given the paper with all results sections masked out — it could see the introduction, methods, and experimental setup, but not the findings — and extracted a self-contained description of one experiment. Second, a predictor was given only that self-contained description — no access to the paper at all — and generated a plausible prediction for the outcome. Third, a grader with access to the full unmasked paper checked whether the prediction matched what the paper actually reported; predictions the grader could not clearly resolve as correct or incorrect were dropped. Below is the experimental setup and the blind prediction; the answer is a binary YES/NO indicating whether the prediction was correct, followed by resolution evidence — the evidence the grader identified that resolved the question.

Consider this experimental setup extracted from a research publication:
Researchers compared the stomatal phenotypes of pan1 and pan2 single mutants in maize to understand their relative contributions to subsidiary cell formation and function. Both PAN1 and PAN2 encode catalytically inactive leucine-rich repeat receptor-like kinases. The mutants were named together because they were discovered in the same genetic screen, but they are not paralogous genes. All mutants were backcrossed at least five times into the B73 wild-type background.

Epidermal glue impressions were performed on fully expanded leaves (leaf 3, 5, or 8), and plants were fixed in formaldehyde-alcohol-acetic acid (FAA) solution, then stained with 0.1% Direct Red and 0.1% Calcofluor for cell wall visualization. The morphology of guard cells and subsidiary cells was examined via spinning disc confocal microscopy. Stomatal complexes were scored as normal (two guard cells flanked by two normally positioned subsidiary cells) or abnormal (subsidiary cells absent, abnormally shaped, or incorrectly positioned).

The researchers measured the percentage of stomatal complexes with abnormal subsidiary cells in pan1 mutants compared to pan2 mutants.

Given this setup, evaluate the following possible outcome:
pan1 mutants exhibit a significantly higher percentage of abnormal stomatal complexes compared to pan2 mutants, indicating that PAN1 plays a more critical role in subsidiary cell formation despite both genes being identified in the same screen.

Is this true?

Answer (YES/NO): NO